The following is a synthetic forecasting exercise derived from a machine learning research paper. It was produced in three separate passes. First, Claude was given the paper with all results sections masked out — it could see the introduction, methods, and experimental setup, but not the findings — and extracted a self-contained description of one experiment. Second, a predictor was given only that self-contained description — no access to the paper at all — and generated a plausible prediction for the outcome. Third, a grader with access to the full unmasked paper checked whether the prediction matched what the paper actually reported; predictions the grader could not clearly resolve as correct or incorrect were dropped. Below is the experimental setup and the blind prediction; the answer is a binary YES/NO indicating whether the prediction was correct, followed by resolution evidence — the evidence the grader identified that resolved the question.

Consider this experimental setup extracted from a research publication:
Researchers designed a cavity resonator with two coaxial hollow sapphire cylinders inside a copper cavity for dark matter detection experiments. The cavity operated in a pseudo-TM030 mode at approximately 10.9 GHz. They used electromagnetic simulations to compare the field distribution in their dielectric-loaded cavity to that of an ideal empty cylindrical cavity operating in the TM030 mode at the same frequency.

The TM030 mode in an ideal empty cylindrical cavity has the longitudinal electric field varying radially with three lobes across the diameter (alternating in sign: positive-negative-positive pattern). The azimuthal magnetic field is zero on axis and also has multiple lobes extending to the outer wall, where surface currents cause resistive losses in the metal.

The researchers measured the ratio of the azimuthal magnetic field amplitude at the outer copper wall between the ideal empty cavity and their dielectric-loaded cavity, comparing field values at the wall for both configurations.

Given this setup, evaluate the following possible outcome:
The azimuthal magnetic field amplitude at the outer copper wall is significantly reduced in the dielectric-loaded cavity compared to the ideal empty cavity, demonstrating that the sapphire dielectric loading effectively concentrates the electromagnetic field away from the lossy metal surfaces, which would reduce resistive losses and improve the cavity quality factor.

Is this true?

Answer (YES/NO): YES